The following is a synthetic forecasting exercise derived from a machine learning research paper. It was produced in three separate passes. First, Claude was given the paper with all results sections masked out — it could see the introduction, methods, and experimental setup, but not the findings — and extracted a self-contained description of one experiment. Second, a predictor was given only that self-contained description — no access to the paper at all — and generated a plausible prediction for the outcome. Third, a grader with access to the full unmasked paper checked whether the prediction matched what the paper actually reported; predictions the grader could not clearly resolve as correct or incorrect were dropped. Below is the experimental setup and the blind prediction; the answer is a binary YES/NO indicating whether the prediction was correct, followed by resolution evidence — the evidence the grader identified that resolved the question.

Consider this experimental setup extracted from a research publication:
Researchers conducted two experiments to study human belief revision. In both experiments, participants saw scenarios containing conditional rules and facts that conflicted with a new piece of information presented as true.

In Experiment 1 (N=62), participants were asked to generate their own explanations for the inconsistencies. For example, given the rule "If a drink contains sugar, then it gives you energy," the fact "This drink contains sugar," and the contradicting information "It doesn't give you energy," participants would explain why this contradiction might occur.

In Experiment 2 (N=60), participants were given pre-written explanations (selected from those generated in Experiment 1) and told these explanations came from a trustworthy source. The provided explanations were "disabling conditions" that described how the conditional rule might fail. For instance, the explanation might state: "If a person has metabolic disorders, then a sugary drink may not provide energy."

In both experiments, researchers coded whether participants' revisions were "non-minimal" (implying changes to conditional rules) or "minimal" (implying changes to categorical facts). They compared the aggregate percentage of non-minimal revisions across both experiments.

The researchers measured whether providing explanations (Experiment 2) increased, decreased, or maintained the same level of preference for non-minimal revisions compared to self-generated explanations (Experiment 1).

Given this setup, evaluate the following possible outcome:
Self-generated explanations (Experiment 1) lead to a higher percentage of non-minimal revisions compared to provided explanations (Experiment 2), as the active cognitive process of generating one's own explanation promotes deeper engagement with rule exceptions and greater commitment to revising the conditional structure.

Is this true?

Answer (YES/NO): NO